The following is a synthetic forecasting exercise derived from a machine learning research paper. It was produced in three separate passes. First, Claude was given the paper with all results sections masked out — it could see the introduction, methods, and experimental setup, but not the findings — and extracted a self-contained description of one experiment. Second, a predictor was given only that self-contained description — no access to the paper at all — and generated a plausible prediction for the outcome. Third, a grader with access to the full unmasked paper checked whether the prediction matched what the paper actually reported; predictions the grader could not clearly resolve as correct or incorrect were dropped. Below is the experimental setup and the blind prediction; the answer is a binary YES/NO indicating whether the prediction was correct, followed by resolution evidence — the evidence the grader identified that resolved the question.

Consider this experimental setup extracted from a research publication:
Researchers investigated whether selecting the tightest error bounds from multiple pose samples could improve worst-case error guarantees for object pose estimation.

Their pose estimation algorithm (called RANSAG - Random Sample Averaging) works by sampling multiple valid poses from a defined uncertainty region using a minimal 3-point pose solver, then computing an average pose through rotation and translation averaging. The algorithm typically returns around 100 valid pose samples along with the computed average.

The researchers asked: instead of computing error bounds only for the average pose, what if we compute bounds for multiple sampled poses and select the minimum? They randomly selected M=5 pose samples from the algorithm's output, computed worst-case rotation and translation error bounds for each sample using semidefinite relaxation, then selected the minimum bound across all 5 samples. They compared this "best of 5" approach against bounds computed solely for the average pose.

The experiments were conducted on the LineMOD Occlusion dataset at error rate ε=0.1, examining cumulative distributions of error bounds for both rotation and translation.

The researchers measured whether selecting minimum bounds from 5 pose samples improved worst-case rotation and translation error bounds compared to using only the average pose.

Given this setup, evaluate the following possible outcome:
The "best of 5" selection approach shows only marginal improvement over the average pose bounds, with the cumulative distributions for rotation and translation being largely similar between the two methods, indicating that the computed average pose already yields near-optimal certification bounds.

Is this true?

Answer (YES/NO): NO